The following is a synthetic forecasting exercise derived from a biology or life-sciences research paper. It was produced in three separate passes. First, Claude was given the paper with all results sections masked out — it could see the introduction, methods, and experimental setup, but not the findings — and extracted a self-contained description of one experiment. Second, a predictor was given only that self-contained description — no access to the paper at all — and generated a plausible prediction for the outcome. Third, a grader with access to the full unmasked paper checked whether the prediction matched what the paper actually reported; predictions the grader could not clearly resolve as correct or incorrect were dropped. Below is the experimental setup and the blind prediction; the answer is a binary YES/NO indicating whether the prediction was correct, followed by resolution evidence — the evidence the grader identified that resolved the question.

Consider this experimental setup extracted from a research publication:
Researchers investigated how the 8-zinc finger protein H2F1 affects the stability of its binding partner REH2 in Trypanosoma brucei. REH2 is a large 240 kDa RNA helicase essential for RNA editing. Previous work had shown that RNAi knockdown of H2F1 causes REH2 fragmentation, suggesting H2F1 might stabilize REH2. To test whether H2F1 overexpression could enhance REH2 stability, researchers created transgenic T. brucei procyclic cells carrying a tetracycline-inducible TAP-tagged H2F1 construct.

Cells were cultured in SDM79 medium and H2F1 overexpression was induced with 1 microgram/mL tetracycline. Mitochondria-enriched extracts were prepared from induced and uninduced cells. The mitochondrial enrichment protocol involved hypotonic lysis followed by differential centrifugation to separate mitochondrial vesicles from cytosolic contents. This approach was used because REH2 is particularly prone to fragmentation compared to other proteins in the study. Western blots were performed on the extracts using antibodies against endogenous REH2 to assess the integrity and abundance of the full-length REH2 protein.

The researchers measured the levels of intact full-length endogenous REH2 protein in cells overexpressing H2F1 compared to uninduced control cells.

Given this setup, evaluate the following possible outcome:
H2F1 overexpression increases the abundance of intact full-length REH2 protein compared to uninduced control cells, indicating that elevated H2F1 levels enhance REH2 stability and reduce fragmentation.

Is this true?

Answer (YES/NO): YES